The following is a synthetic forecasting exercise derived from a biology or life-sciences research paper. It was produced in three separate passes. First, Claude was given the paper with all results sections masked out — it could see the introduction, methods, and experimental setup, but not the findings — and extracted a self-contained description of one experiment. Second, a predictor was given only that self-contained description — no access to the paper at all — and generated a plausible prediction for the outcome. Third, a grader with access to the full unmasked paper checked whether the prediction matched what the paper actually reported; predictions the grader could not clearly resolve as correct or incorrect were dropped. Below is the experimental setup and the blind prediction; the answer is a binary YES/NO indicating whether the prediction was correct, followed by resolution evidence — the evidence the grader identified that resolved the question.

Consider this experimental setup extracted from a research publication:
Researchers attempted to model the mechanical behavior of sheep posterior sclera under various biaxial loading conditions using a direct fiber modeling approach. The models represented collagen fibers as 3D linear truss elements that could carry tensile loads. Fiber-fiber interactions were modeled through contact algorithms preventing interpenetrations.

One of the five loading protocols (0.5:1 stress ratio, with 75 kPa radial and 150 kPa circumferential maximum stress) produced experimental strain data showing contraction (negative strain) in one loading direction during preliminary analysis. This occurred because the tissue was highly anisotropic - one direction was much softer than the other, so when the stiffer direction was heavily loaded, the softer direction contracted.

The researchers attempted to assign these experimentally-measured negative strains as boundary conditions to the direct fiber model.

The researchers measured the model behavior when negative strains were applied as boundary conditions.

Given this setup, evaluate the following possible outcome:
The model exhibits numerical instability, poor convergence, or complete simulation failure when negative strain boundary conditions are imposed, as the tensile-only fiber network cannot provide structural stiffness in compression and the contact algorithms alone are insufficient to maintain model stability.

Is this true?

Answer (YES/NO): YES